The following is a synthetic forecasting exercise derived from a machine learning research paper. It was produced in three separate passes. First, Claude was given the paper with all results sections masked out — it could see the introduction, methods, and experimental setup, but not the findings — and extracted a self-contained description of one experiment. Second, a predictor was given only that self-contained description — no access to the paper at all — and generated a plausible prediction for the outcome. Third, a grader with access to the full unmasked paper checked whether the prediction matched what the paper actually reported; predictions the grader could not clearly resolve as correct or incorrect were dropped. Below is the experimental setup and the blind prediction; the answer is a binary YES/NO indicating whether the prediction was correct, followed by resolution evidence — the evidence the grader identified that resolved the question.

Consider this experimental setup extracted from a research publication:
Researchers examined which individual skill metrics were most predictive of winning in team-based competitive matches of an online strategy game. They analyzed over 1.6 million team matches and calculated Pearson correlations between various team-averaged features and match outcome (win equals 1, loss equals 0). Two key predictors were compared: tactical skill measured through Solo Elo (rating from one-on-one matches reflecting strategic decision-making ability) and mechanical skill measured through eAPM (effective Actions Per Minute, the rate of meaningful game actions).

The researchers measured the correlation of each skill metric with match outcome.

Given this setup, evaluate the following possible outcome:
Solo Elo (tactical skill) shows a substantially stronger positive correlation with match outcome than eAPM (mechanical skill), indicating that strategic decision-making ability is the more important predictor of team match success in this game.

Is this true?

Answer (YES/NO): YES